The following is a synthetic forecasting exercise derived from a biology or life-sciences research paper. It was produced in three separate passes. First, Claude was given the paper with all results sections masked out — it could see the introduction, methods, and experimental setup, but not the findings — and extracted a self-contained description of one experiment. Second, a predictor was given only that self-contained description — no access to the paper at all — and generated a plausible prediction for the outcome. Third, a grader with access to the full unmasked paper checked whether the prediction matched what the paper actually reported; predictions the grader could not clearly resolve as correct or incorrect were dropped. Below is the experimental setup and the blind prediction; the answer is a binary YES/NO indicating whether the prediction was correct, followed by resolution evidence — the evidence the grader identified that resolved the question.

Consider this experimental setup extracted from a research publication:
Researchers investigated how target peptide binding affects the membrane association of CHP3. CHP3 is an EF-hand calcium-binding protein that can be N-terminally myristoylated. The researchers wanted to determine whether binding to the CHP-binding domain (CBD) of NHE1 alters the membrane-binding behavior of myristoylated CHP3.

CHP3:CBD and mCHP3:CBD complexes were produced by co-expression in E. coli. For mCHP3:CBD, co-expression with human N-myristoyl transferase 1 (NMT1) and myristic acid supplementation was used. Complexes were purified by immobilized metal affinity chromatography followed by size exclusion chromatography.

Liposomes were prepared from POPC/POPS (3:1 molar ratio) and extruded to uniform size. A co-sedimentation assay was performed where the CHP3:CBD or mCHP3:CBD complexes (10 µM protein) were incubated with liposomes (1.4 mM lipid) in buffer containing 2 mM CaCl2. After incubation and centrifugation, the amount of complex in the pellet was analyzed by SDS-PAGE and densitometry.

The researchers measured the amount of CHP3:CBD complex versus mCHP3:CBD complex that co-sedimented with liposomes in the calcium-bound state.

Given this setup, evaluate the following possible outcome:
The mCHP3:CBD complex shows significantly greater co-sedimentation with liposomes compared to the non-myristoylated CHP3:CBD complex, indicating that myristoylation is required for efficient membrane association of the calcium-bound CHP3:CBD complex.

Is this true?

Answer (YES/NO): YES